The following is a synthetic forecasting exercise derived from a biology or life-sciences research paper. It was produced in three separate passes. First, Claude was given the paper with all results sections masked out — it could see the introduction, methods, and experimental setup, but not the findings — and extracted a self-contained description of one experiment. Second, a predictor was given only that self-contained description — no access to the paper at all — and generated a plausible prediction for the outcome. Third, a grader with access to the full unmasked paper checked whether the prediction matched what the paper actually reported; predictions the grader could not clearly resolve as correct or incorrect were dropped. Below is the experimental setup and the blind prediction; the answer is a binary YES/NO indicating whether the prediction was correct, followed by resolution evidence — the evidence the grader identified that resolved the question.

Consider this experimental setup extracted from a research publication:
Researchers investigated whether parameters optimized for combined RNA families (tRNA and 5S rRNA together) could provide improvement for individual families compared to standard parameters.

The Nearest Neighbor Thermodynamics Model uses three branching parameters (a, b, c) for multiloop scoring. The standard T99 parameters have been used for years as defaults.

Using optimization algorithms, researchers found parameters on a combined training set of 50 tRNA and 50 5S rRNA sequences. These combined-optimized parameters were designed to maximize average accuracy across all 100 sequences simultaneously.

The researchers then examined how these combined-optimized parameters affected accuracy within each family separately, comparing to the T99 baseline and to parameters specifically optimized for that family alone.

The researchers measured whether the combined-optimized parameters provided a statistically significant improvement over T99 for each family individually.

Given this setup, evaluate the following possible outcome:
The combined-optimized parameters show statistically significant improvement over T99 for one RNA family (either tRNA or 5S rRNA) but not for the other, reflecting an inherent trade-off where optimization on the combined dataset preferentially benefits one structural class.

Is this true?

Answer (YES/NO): YES